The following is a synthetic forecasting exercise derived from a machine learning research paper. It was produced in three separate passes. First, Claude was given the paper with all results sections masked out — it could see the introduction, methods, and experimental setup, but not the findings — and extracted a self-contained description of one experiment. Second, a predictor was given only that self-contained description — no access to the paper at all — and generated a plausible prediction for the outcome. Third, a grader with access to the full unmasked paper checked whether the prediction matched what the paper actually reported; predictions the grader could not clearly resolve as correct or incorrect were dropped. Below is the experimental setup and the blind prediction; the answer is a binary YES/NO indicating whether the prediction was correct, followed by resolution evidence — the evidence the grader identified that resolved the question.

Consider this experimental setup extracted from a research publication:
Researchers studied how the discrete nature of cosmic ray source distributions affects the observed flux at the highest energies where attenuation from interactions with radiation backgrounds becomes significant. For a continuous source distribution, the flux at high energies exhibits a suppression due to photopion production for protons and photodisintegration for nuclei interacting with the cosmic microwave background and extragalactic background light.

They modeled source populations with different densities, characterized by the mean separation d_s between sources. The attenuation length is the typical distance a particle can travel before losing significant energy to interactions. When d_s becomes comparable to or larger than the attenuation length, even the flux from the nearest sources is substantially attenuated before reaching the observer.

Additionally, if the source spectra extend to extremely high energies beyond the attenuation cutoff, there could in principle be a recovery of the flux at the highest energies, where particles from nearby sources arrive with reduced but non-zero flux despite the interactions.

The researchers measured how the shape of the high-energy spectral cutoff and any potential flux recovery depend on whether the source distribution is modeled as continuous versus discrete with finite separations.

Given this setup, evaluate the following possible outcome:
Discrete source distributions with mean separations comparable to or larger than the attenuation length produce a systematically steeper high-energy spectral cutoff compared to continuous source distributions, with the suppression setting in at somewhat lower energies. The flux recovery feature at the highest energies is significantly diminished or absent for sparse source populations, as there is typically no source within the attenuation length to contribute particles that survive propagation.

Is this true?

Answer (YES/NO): YES